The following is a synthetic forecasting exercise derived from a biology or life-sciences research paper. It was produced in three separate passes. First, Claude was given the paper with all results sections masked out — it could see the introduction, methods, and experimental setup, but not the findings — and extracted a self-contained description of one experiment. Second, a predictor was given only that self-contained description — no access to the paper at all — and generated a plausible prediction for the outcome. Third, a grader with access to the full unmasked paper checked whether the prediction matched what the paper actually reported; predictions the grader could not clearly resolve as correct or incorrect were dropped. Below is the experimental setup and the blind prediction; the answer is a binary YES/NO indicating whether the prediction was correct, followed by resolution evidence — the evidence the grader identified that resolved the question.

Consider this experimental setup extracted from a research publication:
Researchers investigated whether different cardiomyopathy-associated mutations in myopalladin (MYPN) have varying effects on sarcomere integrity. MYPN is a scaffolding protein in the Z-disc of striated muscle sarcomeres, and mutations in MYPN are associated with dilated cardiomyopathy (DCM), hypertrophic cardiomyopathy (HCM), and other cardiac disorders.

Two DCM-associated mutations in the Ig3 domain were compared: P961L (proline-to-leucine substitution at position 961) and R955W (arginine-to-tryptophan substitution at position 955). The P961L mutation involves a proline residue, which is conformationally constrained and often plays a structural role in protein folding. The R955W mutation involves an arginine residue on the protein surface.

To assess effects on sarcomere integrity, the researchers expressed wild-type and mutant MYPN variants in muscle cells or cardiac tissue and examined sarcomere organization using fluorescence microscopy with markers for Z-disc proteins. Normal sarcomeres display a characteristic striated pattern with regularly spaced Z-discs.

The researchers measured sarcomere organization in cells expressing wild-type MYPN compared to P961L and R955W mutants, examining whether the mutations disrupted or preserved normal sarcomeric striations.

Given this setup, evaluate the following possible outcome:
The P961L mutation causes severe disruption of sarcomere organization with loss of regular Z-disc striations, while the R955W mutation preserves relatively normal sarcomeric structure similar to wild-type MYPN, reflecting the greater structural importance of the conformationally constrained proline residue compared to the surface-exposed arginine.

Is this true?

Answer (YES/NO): YES